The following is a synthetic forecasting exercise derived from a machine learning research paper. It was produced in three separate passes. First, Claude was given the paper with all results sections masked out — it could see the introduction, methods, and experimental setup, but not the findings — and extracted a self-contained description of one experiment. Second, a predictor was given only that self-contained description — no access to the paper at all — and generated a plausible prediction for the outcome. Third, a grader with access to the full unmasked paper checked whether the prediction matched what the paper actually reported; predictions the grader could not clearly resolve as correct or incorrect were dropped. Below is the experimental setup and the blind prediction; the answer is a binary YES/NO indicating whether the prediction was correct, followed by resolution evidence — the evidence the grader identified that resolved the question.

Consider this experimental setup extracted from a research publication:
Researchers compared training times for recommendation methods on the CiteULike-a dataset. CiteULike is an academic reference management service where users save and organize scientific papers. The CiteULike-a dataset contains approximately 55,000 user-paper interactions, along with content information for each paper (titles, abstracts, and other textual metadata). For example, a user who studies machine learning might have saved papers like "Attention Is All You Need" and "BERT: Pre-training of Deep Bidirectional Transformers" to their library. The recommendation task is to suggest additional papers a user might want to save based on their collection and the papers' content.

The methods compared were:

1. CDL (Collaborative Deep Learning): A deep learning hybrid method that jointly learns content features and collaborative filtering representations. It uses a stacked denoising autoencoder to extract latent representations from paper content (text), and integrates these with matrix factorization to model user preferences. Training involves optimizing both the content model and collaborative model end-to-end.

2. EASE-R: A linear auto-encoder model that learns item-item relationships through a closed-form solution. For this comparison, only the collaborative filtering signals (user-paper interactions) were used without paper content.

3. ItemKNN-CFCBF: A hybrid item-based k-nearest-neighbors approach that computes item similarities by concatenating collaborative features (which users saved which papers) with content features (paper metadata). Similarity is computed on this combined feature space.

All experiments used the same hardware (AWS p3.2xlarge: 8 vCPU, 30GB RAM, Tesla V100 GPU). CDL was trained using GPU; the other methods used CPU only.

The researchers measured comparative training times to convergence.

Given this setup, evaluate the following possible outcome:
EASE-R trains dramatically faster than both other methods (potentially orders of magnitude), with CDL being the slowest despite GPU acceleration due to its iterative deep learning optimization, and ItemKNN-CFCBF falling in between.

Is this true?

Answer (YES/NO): NO